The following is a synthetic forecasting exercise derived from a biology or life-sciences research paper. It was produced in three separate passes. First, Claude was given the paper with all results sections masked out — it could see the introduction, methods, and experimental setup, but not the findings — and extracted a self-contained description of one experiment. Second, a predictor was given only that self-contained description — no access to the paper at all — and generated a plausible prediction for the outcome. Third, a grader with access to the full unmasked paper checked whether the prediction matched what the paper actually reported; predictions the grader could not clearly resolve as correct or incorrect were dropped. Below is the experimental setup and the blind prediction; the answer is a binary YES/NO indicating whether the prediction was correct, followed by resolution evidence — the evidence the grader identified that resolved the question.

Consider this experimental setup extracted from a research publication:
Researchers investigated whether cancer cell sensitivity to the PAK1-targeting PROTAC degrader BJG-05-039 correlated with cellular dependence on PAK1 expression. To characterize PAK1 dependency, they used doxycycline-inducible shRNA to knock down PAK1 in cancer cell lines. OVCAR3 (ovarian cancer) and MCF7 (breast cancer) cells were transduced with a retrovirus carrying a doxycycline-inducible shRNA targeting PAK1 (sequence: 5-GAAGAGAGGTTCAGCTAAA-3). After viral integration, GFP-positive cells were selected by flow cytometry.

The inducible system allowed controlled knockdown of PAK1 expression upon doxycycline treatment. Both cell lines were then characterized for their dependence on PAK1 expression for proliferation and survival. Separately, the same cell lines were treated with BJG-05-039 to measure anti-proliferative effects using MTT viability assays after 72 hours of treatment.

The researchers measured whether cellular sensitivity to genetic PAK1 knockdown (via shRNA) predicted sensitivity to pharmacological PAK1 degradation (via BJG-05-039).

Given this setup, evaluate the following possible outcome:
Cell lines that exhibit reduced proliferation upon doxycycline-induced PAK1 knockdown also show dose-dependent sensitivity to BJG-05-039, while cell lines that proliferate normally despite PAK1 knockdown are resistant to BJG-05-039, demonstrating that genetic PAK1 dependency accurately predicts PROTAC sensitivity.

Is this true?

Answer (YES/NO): YES